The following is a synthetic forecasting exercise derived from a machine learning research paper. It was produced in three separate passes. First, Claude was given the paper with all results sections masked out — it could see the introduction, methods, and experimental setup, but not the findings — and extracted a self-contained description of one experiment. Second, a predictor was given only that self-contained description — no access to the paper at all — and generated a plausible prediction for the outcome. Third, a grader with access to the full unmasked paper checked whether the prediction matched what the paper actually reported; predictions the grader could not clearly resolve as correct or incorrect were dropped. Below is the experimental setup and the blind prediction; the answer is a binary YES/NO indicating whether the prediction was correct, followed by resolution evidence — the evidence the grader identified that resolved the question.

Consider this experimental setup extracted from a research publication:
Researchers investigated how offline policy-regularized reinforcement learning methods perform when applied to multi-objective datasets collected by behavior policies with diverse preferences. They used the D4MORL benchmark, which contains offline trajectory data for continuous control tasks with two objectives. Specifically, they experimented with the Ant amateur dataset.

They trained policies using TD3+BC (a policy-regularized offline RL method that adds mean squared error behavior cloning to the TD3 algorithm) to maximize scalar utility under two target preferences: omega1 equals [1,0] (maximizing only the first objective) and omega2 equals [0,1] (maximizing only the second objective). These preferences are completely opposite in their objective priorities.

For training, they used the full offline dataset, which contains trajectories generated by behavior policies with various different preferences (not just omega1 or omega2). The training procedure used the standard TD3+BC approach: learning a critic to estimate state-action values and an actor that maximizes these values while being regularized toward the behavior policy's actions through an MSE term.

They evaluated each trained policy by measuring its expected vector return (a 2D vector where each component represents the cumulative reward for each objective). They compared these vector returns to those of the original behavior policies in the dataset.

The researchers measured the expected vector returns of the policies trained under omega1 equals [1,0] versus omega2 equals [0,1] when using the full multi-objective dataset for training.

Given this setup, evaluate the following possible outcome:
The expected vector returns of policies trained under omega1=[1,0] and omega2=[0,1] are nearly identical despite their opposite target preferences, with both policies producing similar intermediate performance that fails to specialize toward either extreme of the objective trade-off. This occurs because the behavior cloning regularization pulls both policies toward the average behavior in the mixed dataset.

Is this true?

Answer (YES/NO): YES